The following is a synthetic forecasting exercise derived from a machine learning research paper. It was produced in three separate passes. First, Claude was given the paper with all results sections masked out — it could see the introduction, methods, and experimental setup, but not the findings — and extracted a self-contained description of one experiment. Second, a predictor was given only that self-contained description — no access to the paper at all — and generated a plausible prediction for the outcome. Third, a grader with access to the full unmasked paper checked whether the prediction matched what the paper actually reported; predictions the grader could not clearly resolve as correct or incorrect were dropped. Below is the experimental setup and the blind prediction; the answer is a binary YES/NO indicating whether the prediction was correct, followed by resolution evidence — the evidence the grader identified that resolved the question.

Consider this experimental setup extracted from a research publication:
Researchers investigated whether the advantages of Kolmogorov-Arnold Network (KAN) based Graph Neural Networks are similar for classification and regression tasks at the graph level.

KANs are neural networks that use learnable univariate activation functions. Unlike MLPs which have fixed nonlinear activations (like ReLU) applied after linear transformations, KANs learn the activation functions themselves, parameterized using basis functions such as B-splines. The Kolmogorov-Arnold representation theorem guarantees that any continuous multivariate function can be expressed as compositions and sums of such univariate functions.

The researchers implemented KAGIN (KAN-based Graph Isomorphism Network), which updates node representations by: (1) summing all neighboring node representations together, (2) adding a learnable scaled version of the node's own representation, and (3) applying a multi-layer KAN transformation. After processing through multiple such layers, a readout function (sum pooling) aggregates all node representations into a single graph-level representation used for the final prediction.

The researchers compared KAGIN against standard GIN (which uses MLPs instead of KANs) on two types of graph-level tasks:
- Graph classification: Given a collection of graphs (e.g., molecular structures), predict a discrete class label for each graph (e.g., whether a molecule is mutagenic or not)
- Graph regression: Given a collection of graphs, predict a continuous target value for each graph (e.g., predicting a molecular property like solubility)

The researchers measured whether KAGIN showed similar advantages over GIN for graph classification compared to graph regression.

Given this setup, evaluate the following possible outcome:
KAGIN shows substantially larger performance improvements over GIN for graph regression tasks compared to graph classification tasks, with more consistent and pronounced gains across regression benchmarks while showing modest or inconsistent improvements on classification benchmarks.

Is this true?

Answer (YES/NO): YES